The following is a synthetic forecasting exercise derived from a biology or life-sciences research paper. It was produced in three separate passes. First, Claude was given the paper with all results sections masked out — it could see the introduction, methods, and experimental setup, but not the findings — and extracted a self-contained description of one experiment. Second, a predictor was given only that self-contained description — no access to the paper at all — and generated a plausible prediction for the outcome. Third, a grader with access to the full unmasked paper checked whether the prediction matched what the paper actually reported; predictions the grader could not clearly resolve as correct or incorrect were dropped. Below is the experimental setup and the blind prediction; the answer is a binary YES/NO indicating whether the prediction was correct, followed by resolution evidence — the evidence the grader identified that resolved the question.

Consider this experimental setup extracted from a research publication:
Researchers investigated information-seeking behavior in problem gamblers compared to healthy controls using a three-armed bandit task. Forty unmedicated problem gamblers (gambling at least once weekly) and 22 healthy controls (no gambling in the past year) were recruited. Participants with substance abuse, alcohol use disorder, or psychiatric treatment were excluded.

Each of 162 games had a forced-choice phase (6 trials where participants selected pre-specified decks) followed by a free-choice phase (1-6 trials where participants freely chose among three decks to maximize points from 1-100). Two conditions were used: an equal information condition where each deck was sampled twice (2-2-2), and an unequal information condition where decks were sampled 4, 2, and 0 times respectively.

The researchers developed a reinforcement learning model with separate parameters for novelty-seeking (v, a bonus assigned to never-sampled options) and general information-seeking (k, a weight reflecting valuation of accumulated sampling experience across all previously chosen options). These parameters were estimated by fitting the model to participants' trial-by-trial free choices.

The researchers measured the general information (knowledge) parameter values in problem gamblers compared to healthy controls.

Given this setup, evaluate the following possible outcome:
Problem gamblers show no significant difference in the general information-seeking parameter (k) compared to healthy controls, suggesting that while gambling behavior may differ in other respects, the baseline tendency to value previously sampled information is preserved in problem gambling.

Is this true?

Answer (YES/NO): YES